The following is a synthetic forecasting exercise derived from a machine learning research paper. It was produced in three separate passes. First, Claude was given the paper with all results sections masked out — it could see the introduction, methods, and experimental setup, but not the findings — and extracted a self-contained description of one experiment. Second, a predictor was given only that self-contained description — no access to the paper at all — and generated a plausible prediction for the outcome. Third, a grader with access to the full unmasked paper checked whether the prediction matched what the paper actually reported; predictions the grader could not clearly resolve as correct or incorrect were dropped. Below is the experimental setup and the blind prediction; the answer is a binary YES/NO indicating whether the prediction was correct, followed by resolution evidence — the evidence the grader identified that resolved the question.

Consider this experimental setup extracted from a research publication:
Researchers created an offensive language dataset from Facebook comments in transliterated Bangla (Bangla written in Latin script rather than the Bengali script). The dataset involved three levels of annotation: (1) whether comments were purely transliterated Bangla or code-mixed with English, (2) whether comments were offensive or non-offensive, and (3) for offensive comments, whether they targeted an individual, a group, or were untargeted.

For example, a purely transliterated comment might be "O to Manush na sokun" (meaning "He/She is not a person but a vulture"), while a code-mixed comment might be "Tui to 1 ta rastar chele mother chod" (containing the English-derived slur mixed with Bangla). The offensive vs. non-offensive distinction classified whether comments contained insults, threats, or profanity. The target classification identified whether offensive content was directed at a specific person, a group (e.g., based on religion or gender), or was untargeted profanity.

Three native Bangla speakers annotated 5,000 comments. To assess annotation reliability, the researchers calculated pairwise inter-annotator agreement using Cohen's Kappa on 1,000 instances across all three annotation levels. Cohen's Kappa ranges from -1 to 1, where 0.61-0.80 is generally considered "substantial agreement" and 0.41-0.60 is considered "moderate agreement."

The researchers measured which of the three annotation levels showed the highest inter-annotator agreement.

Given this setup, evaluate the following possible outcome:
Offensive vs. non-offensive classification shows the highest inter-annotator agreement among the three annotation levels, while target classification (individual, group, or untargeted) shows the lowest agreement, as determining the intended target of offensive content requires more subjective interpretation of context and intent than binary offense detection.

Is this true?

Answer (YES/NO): NO